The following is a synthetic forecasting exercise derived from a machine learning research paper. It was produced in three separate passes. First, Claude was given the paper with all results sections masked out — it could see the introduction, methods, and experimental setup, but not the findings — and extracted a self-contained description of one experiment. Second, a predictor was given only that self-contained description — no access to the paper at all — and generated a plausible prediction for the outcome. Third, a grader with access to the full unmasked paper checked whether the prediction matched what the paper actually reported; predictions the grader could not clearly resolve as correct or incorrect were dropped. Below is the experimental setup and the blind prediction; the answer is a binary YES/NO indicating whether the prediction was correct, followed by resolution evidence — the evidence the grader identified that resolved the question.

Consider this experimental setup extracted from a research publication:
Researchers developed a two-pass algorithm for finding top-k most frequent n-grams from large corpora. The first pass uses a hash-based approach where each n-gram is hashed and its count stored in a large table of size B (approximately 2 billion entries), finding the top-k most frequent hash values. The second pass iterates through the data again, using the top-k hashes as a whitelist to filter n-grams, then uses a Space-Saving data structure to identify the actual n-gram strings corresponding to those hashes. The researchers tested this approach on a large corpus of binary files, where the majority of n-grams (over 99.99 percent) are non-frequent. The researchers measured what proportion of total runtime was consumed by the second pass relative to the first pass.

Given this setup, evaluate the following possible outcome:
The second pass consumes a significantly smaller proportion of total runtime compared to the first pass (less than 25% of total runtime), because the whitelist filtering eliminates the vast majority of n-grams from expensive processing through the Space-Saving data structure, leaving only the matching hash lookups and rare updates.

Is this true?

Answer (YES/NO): YES